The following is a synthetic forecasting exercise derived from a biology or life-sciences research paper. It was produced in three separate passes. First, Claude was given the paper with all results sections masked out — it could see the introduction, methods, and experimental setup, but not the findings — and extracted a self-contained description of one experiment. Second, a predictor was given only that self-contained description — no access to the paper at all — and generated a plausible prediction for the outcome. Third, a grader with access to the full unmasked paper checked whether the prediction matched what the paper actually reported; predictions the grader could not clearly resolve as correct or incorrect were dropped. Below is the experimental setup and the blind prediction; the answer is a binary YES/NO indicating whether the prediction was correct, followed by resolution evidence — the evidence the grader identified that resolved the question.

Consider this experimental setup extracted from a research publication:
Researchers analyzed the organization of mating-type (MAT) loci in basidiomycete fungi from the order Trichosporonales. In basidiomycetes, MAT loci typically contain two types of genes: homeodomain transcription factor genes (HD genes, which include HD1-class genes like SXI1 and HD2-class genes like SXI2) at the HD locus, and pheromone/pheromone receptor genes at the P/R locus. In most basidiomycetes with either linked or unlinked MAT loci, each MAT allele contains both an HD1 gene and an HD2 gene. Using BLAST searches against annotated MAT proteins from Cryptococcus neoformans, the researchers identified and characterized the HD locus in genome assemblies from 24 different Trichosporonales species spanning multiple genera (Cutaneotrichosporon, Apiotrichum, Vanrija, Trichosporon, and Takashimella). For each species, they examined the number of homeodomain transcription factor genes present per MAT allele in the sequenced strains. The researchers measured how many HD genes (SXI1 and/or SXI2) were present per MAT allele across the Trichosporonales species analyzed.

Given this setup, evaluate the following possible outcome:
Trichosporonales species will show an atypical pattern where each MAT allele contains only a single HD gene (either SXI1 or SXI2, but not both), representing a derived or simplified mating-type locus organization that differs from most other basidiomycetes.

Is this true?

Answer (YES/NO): YES